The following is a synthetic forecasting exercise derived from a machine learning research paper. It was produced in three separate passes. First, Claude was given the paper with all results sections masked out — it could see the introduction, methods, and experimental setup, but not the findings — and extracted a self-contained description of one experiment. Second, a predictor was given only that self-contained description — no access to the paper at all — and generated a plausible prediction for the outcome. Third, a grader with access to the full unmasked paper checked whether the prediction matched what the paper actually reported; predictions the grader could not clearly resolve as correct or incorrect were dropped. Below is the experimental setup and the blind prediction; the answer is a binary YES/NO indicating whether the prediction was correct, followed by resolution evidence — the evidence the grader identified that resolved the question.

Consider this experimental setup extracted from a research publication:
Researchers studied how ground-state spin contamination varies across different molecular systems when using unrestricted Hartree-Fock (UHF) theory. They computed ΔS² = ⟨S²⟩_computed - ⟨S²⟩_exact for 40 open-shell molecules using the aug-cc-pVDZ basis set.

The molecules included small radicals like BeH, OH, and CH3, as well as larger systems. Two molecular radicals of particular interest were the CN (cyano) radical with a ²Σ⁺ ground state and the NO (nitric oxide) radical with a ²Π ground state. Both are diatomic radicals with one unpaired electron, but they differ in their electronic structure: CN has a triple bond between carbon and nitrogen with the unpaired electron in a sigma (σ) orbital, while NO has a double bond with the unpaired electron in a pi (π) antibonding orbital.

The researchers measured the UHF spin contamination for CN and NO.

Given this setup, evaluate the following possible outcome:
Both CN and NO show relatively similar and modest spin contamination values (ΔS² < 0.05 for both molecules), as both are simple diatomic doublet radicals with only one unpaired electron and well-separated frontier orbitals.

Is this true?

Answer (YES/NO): NO